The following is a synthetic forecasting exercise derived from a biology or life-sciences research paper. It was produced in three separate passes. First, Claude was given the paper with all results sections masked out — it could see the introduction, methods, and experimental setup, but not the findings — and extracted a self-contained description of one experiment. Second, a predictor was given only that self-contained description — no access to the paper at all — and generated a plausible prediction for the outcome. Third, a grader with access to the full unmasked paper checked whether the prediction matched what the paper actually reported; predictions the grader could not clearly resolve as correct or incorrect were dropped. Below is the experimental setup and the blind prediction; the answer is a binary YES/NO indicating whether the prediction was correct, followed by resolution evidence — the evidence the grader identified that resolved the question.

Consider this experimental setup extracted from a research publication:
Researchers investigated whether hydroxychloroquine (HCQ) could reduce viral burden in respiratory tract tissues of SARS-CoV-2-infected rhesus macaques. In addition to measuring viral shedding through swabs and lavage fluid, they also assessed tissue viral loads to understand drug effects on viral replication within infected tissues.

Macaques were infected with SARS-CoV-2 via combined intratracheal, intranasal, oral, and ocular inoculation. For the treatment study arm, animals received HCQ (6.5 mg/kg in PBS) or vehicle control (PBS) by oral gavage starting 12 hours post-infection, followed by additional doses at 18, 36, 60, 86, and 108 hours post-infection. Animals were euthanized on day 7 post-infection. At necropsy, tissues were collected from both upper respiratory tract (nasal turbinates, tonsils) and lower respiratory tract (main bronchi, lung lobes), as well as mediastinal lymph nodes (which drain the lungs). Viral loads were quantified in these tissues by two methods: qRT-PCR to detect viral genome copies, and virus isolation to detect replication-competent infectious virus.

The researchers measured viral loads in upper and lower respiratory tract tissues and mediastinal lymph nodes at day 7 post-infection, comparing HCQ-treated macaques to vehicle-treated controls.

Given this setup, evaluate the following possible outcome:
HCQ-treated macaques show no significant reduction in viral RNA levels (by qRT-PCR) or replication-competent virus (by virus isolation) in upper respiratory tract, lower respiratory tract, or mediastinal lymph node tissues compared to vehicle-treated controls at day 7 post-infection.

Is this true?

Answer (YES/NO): YES